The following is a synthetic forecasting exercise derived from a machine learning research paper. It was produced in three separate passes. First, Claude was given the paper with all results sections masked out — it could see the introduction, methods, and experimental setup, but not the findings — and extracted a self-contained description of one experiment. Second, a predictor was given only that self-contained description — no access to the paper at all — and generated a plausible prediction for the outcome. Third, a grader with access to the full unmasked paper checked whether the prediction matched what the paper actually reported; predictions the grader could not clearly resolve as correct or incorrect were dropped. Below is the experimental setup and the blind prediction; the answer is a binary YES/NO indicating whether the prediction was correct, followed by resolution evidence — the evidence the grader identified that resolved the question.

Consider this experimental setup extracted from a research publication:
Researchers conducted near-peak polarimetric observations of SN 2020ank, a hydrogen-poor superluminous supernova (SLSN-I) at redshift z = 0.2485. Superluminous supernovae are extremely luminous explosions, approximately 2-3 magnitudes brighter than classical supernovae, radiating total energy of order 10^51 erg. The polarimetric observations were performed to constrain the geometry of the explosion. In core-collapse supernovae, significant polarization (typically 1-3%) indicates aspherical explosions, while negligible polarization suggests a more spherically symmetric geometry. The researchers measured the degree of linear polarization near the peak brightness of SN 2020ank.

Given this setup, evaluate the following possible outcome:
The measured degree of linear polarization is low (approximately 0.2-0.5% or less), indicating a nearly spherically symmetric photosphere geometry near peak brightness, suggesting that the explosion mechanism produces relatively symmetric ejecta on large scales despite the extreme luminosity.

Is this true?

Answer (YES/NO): YES